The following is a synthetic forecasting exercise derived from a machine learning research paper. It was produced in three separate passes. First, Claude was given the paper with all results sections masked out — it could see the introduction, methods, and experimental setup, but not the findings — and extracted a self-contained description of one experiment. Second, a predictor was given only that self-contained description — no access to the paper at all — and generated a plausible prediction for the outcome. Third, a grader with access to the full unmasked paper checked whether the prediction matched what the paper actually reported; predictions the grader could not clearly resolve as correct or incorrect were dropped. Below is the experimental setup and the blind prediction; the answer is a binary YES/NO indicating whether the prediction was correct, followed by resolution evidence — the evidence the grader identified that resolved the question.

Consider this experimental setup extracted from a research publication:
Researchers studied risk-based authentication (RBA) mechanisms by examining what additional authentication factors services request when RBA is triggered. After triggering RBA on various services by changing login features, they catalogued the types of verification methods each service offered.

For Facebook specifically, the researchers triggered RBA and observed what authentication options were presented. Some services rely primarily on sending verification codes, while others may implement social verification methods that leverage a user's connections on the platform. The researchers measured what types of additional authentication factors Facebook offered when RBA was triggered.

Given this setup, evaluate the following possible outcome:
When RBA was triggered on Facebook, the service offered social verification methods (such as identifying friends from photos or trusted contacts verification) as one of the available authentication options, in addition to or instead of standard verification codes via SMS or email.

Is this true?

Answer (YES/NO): YES